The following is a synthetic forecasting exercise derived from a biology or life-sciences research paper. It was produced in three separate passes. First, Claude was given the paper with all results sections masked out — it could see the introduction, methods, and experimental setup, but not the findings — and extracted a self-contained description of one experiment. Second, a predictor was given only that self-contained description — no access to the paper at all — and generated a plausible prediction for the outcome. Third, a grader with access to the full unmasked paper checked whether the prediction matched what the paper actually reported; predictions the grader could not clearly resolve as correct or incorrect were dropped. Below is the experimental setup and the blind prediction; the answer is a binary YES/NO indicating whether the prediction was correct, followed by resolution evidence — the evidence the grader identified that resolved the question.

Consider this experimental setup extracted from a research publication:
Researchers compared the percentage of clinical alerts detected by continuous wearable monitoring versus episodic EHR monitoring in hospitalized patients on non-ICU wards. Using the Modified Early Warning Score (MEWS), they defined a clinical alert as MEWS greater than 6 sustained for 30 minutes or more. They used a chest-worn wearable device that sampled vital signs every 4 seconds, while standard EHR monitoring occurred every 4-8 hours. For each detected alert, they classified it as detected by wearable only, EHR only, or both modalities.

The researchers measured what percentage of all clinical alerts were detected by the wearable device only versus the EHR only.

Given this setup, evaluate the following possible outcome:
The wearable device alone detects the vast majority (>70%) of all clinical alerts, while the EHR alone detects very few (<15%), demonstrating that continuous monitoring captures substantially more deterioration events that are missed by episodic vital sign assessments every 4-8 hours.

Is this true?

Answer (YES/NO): YES